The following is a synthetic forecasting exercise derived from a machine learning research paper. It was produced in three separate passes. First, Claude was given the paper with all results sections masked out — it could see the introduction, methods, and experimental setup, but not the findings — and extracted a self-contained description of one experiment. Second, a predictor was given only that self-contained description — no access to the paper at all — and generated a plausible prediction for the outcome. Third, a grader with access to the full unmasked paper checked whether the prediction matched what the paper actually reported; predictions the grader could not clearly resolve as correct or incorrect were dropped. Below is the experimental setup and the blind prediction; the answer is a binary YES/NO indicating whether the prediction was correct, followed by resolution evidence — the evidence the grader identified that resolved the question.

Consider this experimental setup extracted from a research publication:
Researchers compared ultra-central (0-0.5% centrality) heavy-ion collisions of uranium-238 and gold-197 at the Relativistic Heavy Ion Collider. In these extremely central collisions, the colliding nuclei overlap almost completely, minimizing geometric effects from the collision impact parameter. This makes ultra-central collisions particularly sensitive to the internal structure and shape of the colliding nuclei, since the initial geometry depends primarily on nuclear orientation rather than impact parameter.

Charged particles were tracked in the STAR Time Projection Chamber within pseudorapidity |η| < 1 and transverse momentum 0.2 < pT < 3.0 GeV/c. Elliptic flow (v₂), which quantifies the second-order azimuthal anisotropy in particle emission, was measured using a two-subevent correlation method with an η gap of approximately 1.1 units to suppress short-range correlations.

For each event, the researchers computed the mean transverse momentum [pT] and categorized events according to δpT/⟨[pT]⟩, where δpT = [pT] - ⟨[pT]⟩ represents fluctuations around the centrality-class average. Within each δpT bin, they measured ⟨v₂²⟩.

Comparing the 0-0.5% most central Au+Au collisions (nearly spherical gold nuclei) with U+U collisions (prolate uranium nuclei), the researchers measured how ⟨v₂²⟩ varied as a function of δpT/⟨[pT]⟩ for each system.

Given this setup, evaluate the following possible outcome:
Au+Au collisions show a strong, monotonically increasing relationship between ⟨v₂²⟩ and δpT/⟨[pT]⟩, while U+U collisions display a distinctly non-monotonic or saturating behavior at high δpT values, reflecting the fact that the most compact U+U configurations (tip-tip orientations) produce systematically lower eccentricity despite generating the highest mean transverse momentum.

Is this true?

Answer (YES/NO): NO